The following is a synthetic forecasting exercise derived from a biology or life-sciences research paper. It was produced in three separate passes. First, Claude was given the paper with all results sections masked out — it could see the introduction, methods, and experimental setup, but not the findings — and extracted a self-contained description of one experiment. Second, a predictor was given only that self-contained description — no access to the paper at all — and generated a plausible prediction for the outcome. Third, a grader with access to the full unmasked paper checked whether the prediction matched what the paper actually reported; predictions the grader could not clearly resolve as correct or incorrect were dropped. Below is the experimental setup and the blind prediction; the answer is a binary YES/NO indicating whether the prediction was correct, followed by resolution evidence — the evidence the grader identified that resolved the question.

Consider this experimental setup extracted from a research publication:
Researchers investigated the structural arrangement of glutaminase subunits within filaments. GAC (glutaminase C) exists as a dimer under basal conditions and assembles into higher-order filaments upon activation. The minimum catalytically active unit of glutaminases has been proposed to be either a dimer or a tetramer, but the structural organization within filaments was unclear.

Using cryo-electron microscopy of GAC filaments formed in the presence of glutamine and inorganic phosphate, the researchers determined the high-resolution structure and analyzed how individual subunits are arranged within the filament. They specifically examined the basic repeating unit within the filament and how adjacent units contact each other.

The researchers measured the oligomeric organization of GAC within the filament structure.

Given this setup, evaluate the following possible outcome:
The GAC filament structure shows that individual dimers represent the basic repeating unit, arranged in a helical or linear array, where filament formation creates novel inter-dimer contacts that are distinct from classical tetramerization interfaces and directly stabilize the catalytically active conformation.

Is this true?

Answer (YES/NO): NO